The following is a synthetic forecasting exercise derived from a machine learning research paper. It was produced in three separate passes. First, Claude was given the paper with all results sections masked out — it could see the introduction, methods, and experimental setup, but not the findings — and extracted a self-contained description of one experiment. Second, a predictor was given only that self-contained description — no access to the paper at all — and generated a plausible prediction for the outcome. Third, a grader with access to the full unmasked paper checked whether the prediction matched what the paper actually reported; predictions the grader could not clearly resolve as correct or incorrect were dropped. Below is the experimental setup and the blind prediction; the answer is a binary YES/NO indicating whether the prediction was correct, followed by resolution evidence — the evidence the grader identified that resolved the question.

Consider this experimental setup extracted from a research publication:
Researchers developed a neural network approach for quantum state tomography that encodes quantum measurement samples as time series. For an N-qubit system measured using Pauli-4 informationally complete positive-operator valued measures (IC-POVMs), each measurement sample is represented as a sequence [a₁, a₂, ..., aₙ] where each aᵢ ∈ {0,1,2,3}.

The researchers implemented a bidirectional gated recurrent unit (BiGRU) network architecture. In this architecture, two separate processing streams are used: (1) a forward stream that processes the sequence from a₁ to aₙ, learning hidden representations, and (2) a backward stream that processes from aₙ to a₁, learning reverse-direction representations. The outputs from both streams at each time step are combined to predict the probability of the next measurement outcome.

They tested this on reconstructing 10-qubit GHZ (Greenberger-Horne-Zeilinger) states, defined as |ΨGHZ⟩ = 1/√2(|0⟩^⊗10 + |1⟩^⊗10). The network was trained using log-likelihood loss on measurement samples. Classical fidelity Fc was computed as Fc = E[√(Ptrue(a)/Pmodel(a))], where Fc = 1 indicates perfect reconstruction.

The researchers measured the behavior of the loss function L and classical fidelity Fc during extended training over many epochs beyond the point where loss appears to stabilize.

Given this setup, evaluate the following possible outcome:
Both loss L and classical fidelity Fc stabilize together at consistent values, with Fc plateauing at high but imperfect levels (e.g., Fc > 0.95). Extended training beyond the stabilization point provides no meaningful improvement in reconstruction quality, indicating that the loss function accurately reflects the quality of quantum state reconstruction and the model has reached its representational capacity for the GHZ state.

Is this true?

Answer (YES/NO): NO